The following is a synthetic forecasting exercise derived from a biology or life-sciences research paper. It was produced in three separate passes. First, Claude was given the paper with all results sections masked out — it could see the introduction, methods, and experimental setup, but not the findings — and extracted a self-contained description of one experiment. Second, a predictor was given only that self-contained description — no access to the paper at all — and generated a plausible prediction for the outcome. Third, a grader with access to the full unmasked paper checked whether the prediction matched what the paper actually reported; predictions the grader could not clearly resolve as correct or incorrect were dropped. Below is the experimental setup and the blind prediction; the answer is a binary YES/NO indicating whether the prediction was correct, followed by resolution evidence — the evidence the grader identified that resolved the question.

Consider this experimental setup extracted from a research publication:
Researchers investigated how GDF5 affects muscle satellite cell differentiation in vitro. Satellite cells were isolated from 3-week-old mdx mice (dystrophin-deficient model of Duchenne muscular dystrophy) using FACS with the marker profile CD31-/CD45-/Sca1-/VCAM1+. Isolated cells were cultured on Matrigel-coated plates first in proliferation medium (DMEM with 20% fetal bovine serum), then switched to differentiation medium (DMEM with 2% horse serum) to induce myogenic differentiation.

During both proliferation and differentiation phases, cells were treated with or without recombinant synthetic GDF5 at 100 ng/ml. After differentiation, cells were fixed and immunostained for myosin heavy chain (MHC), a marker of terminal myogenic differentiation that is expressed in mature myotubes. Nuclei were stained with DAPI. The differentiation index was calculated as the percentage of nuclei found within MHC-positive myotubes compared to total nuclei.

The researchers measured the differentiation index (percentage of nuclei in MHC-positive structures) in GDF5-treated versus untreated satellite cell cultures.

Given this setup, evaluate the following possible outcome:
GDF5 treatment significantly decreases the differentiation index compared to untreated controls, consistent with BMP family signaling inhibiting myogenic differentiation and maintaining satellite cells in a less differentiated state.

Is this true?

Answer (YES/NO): YES